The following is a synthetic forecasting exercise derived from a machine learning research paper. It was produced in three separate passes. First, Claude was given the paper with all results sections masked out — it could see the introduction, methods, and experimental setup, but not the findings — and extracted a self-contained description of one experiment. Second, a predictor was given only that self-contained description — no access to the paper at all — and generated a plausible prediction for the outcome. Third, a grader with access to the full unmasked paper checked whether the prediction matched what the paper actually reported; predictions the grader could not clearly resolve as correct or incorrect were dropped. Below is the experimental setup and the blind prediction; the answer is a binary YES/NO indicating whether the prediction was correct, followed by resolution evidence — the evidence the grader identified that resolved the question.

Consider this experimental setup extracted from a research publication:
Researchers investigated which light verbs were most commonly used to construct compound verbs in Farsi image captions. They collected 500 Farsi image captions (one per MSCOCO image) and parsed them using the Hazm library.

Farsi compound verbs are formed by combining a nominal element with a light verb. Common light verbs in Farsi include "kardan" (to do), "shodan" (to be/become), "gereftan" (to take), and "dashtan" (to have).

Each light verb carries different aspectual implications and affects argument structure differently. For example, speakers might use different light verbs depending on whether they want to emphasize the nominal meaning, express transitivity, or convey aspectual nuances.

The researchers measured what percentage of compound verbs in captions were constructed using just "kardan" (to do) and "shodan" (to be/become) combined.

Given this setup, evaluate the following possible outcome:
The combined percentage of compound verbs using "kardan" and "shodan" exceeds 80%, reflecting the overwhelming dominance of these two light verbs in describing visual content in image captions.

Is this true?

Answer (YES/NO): YES